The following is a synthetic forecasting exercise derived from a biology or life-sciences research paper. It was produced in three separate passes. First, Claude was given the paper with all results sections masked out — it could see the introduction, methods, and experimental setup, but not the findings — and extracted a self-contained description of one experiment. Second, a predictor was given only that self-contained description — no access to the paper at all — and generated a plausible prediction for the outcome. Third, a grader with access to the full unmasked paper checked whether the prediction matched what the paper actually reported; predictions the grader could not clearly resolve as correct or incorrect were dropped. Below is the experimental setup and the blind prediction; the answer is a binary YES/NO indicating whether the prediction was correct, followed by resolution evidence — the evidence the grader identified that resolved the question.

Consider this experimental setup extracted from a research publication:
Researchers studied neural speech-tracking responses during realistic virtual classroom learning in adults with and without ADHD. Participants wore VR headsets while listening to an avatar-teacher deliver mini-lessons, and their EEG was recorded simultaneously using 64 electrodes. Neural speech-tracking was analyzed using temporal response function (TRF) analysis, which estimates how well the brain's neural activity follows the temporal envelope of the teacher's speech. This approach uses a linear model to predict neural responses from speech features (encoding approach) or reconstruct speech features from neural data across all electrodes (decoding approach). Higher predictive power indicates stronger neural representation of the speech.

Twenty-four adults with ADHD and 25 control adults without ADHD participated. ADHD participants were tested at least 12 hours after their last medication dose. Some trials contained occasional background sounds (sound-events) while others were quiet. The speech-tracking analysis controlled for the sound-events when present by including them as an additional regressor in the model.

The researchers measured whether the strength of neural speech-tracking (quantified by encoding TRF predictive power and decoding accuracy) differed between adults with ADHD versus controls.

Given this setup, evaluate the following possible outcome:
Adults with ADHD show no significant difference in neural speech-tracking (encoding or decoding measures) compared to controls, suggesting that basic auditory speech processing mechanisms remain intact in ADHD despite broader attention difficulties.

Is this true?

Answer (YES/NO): NO